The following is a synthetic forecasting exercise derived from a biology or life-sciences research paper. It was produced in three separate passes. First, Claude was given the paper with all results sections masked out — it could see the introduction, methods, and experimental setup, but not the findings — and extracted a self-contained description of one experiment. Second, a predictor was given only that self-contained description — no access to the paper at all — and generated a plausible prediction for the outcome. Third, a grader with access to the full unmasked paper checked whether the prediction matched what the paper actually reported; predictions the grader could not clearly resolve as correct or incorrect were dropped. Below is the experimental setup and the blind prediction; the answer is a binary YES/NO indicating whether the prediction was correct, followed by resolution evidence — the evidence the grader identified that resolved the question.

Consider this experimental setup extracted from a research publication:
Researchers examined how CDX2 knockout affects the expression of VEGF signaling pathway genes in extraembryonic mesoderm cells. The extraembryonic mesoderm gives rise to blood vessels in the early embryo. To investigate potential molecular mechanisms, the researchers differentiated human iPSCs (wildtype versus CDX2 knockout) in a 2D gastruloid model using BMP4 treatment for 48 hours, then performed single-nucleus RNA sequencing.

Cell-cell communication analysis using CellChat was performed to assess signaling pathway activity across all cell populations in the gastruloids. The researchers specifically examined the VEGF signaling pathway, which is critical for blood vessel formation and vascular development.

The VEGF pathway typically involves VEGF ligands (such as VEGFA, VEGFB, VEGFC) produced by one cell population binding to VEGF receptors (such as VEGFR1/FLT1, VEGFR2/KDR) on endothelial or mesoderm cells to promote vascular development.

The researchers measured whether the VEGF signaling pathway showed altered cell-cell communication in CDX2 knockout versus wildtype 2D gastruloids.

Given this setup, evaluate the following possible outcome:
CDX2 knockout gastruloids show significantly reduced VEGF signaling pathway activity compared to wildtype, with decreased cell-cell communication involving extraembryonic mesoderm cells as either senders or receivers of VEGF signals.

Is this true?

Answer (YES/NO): NO